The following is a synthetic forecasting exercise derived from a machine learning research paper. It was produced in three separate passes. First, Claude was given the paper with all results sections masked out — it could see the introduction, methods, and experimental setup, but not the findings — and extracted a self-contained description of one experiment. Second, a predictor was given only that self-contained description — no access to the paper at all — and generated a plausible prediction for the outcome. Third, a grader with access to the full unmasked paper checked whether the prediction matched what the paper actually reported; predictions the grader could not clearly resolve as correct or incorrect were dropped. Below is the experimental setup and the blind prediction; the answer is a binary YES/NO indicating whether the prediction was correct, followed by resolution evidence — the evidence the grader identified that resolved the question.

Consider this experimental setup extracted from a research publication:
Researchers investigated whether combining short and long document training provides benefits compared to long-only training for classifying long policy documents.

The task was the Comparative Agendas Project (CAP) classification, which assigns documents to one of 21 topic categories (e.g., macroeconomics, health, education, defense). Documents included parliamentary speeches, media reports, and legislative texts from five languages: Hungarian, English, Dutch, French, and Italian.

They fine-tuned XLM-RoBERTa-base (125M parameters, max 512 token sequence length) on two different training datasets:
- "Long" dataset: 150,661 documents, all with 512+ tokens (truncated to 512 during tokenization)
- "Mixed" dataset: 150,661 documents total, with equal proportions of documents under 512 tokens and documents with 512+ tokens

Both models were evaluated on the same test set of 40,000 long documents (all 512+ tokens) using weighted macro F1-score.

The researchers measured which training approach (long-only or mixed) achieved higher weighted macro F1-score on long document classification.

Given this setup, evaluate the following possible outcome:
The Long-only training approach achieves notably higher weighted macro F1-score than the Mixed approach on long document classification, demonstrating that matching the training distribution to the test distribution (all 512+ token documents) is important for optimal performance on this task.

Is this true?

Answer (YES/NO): NO